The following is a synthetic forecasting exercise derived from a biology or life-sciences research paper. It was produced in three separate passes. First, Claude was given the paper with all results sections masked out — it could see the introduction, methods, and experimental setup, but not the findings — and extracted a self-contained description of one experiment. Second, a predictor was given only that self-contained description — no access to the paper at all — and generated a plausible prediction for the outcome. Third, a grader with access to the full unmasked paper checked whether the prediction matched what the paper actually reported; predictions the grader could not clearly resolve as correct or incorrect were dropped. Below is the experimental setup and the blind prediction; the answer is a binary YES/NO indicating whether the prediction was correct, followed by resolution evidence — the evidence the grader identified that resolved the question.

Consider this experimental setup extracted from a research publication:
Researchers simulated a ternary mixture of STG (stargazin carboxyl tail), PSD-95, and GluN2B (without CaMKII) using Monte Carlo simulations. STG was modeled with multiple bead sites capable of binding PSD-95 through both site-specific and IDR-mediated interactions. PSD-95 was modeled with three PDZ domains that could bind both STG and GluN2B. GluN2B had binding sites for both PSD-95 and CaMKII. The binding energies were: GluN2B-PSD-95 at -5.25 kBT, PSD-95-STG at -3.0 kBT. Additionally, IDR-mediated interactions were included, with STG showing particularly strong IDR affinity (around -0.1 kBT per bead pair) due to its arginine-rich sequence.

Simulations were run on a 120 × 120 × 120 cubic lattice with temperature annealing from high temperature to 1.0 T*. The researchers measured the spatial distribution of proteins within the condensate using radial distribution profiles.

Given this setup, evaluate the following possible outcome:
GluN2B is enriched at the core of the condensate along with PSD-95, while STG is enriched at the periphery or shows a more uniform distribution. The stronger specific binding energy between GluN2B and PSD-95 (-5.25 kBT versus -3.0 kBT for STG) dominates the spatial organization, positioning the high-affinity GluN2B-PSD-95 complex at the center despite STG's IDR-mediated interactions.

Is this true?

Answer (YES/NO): NO